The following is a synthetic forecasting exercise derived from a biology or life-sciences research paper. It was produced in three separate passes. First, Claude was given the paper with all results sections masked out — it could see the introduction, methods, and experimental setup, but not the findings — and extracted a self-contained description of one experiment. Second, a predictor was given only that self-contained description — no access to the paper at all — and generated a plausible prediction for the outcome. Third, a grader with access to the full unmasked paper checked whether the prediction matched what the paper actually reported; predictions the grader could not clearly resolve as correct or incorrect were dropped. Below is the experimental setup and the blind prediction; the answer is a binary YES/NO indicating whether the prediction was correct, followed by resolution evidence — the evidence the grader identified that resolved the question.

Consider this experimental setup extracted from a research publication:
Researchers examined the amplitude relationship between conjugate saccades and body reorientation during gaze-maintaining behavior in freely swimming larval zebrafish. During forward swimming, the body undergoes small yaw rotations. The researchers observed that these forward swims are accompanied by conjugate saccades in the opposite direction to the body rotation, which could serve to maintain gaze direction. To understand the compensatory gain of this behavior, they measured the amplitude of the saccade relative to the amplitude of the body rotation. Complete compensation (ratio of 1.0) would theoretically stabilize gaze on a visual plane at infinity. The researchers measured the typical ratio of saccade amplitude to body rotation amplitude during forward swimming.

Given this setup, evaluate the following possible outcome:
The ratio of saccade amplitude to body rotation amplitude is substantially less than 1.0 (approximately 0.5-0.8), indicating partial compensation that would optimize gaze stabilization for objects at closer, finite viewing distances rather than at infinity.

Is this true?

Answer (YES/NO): NO